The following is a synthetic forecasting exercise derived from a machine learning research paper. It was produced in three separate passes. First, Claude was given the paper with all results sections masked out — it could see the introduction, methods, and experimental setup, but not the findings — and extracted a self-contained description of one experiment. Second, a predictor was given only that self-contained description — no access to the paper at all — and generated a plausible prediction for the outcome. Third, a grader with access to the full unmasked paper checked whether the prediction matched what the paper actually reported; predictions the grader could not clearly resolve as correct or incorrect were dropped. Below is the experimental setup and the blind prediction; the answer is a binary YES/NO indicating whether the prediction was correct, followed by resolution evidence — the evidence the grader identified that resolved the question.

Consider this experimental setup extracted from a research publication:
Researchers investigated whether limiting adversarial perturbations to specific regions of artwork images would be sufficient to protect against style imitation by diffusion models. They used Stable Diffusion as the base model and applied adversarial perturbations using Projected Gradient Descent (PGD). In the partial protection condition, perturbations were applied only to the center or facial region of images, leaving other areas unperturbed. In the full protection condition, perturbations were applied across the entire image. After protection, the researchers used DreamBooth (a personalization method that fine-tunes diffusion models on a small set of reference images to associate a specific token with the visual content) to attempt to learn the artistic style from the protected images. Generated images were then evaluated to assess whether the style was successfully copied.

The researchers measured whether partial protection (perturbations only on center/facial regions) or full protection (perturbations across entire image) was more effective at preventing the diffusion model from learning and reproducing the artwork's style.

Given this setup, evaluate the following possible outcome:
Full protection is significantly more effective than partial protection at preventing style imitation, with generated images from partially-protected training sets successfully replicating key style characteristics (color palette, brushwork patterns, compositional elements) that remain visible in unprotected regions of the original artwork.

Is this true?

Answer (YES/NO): YES